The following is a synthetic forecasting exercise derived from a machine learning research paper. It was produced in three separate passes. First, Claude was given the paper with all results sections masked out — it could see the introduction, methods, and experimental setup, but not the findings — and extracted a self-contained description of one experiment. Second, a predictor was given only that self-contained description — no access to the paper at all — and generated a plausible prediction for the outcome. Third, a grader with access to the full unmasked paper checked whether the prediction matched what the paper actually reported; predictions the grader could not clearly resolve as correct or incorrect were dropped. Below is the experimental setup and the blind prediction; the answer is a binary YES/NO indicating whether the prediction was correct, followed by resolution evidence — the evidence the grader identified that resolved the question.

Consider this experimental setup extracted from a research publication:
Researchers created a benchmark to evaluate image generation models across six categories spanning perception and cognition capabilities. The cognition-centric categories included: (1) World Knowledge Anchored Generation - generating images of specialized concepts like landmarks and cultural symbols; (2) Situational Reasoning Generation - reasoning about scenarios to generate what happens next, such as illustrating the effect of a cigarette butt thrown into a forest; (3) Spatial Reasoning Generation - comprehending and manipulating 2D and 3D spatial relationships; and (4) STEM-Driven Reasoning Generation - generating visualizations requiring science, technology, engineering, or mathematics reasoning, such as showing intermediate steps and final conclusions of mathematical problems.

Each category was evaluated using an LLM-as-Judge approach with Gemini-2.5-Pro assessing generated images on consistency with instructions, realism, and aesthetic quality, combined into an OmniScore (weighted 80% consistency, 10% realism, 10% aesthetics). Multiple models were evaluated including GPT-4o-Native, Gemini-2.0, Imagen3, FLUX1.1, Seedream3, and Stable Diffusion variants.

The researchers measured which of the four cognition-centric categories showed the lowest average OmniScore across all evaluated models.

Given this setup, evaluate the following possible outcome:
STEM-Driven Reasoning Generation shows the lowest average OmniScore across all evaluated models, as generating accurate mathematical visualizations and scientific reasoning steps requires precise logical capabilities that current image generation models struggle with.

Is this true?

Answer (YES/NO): YES